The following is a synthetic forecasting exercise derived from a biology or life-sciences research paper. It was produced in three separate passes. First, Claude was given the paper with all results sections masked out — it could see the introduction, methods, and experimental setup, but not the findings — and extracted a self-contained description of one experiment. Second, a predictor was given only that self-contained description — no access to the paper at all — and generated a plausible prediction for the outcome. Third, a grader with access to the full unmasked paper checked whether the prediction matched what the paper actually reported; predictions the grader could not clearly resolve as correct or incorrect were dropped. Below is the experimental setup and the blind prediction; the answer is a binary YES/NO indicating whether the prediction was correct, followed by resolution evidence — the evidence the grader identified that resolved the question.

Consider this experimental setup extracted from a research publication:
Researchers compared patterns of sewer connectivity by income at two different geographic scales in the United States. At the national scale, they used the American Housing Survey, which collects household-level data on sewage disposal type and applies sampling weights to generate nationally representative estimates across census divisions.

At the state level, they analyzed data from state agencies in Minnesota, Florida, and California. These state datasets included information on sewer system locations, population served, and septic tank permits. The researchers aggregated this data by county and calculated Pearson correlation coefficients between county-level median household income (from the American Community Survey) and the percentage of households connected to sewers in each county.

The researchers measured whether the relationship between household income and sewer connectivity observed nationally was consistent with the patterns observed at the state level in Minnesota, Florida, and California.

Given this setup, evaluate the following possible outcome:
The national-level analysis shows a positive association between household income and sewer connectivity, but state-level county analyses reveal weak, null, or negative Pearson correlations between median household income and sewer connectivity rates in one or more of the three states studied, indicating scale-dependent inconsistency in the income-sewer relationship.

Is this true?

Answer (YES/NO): NO